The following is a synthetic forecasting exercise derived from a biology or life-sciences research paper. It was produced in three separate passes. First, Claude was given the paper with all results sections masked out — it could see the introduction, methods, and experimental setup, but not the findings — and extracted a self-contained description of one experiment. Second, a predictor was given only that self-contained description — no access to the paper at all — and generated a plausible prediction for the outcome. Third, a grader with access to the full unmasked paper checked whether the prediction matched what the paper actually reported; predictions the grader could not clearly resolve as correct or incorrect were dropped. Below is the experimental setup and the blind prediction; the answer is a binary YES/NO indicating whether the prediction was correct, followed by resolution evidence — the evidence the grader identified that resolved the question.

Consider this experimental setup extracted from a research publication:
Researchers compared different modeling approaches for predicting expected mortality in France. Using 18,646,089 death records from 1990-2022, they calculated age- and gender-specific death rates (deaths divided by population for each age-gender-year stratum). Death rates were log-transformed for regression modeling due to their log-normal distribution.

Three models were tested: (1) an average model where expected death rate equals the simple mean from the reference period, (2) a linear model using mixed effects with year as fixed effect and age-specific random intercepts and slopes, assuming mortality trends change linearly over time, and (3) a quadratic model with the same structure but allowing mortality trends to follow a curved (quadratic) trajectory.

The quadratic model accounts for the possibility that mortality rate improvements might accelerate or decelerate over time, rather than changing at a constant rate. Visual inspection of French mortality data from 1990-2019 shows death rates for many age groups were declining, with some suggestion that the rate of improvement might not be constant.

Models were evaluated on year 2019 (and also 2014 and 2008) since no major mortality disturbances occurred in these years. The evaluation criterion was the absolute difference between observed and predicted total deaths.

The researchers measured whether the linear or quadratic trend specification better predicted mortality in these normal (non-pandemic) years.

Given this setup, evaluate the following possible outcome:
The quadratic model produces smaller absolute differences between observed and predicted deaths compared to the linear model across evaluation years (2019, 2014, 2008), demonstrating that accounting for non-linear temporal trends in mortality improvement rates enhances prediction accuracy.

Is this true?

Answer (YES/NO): YES